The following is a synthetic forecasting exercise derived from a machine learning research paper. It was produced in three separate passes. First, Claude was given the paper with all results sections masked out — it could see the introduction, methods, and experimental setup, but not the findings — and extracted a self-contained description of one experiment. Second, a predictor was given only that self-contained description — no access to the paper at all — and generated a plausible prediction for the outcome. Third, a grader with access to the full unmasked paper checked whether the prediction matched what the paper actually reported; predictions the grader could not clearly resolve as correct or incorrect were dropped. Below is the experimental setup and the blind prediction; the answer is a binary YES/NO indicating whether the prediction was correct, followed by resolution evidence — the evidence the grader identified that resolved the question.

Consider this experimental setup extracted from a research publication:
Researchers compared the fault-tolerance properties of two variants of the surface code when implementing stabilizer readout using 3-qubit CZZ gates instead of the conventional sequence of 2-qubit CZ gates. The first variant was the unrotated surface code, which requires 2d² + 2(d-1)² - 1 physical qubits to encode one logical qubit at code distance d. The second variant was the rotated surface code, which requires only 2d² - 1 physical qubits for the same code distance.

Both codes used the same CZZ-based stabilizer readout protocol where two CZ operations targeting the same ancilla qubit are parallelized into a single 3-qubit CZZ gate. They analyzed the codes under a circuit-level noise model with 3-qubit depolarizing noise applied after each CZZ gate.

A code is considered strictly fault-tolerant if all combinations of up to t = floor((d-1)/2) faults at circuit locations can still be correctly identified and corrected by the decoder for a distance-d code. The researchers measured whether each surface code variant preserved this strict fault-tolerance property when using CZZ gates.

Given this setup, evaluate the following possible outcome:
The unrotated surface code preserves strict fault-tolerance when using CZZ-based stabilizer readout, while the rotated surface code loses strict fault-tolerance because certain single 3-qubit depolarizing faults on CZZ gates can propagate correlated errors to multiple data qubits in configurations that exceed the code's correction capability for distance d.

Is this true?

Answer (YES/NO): NO